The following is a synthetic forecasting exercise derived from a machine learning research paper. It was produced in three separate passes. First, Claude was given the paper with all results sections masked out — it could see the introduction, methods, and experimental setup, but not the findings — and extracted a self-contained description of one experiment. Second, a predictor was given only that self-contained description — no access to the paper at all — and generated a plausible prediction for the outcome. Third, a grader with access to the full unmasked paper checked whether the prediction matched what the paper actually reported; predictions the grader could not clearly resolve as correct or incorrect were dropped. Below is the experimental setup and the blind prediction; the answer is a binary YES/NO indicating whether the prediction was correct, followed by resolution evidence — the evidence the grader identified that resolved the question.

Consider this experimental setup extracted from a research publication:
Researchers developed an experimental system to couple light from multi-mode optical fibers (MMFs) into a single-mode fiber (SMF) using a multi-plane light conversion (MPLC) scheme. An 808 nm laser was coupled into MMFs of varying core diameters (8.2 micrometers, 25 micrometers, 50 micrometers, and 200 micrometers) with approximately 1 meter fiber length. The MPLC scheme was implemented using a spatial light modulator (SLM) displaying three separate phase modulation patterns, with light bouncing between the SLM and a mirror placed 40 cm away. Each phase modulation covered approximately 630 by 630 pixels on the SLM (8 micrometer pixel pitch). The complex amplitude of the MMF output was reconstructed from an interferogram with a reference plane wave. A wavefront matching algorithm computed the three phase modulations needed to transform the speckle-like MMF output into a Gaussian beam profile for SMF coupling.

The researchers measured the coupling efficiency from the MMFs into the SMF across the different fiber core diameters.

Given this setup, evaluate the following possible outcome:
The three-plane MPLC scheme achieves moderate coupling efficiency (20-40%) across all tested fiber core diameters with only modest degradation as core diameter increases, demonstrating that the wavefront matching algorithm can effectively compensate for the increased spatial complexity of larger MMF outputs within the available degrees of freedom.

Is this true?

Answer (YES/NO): NO